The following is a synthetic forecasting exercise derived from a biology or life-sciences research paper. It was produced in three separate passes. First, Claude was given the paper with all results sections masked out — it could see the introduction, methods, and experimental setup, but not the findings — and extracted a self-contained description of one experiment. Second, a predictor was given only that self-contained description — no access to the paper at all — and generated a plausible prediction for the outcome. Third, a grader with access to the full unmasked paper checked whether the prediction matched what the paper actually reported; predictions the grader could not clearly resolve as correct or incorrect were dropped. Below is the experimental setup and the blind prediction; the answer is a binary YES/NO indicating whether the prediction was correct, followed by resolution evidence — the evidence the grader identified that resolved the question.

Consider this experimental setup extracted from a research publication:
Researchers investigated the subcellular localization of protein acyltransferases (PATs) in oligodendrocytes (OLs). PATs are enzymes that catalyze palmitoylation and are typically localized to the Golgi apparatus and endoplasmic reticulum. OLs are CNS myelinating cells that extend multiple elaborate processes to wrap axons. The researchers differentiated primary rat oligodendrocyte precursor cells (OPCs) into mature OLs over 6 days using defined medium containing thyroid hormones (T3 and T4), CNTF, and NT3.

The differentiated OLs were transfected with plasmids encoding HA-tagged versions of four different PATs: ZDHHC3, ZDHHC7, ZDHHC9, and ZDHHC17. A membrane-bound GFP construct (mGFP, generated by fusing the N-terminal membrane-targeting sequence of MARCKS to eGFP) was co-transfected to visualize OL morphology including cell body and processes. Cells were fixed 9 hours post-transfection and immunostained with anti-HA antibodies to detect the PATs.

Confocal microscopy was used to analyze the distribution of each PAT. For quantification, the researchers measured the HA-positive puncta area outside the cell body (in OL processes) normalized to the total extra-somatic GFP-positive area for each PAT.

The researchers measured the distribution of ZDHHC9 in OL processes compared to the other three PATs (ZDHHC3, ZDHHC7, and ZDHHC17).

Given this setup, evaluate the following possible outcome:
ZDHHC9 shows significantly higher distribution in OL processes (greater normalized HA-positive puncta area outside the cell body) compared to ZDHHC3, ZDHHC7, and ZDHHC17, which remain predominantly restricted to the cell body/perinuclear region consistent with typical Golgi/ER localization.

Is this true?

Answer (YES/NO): YES